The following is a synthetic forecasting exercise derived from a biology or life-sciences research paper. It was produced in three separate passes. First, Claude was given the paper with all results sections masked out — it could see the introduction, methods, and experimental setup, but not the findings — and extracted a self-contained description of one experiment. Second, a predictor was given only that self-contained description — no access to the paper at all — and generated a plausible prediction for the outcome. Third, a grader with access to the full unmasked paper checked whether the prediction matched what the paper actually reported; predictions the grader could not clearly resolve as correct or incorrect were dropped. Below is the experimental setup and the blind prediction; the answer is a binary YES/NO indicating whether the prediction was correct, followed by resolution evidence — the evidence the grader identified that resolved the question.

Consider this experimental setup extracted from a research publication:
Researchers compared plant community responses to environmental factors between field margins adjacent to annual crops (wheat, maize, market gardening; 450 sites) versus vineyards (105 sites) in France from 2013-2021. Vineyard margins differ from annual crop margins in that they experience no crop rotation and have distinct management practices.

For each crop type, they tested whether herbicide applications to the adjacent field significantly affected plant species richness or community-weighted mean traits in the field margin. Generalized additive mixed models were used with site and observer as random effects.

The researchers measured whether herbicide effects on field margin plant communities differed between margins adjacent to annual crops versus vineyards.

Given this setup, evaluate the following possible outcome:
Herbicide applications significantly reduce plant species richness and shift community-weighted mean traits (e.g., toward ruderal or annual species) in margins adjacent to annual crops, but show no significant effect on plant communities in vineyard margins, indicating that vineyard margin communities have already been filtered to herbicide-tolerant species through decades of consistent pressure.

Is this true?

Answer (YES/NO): NO